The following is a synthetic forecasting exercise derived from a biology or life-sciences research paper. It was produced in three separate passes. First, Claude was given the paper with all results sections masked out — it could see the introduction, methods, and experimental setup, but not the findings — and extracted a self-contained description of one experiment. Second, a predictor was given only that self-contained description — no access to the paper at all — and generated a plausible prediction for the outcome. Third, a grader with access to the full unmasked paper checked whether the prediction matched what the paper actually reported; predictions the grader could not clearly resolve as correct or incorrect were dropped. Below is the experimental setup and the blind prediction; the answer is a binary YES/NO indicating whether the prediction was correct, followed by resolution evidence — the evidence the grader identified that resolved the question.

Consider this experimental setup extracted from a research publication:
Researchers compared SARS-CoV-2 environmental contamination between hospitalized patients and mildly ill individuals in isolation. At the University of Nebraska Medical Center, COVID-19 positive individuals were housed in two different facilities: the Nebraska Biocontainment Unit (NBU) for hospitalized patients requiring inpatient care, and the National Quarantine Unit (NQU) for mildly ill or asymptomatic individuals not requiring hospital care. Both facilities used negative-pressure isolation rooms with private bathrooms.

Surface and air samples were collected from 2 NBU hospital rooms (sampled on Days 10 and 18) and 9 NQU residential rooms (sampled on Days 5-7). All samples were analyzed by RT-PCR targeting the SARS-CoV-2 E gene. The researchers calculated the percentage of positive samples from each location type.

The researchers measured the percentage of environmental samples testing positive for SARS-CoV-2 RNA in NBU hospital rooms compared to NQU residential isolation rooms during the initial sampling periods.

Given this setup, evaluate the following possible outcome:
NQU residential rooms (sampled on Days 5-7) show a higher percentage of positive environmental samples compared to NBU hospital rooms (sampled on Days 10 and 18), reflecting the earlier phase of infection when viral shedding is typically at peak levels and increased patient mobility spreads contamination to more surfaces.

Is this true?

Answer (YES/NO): NO